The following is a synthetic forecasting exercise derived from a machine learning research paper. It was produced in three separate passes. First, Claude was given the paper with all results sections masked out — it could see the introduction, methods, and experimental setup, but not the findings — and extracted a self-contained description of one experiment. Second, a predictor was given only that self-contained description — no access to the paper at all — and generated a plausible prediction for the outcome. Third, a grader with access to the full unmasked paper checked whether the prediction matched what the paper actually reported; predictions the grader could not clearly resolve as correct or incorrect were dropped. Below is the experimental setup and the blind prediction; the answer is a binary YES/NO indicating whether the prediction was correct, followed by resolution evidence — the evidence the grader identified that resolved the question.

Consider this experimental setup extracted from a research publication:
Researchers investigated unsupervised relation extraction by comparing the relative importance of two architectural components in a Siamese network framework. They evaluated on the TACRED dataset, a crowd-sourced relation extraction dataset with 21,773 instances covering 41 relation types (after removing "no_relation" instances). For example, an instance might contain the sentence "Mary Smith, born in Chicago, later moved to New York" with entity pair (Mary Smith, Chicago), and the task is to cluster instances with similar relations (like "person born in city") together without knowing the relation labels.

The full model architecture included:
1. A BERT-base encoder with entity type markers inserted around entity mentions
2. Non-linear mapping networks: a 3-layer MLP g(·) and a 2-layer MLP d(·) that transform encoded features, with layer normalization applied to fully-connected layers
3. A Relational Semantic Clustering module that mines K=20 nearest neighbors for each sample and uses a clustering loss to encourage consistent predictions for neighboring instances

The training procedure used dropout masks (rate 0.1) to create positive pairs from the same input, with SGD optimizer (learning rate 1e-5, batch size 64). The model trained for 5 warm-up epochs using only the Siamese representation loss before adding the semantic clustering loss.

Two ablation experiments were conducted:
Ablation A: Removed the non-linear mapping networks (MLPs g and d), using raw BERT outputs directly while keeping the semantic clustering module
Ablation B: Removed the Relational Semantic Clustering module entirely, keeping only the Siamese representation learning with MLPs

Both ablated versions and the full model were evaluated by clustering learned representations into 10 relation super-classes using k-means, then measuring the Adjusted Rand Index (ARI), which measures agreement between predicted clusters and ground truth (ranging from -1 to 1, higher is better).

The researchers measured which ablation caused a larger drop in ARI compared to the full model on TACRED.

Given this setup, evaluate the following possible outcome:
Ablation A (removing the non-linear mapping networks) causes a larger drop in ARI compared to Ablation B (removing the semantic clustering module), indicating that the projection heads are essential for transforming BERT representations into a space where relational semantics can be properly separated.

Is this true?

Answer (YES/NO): YES